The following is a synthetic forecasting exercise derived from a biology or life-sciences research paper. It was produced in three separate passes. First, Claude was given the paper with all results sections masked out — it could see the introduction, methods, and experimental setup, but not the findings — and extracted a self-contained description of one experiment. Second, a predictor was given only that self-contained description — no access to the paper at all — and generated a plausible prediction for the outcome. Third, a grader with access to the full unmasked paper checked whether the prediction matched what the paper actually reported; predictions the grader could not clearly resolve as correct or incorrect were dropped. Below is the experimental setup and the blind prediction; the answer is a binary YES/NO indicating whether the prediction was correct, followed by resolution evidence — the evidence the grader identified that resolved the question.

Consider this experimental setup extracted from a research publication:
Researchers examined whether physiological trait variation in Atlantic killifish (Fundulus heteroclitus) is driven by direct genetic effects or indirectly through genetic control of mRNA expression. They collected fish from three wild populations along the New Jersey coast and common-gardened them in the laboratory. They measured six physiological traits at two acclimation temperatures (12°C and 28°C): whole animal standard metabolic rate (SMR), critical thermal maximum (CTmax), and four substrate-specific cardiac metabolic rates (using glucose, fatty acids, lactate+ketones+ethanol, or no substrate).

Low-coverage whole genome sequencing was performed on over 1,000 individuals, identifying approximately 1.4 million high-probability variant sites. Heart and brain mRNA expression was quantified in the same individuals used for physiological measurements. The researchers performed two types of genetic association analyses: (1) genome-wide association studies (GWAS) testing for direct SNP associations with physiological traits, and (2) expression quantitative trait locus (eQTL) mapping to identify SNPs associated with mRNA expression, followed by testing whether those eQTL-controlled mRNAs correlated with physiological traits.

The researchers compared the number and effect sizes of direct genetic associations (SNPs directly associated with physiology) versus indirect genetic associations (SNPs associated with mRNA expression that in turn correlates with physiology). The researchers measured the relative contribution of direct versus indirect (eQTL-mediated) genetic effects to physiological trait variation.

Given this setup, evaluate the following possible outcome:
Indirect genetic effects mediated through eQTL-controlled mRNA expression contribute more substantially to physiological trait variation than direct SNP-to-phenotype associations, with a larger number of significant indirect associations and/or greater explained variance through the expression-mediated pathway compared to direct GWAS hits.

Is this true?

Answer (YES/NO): YES